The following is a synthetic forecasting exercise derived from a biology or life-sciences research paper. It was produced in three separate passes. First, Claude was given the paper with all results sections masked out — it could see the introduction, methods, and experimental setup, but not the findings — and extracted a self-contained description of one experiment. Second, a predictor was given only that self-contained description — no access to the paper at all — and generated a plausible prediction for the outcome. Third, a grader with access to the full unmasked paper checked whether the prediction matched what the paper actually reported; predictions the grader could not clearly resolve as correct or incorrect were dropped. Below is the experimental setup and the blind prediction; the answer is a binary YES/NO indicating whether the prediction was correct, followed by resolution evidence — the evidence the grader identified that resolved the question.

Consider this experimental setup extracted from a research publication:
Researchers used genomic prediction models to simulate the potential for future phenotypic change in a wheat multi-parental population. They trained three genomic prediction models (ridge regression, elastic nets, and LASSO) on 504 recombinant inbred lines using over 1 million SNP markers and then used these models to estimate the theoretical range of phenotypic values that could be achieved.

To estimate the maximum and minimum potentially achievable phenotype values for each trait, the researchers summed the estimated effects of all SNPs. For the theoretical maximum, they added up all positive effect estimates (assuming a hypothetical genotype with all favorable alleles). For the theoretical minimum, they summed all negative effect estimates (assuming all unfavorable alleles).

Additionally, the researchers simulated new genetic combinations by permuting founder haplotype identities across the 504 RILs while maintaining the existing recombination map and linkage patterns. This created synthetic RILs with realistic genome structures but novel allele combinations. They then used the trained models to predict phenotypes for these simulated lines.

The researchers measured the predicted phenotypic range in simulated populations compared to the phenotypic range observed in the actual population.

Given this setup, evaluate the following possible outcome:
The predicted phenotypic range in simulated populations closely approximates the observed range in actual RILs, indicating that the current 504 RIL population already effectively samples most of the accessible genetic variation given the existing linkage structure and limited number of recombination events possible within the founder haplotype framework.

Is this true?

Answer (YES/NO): YES